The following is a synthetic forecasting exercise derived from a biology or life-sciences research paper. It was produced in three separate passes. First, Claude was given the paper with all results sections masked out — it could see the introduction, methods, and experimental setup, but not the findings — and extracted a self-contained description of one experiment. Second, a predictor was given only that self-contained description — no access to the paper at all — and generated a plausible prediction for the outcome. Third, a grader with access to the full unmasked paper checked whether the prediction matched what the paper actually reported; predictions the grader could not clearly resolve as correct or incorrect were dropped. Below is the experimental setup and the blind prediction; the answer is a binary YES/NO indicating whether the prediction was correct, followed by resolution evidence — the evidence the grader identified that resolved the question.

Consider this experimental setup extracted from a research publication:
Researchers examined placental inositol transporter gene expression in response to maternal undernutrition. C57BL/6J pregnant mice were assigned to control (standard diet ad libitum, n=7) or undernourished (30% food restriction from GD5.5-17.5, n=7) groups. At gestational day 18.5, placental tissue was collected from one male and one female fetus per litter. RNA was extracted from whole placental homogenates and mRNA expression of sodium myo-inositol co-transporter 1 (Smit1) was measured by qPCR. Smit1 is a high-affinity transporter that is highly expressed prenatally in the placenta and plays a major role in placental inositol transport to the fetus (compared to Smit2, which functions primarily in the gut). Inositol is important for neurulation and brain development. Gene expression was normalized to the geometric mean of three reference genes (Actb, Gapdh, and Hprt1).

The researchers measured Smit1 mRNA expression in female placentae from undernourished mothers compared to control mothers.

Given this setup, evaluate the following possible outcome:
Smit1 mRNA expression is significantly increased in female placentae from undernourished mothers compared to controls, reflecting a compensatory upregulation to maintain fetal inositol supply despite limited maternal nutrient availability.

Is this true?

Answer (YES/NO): NO